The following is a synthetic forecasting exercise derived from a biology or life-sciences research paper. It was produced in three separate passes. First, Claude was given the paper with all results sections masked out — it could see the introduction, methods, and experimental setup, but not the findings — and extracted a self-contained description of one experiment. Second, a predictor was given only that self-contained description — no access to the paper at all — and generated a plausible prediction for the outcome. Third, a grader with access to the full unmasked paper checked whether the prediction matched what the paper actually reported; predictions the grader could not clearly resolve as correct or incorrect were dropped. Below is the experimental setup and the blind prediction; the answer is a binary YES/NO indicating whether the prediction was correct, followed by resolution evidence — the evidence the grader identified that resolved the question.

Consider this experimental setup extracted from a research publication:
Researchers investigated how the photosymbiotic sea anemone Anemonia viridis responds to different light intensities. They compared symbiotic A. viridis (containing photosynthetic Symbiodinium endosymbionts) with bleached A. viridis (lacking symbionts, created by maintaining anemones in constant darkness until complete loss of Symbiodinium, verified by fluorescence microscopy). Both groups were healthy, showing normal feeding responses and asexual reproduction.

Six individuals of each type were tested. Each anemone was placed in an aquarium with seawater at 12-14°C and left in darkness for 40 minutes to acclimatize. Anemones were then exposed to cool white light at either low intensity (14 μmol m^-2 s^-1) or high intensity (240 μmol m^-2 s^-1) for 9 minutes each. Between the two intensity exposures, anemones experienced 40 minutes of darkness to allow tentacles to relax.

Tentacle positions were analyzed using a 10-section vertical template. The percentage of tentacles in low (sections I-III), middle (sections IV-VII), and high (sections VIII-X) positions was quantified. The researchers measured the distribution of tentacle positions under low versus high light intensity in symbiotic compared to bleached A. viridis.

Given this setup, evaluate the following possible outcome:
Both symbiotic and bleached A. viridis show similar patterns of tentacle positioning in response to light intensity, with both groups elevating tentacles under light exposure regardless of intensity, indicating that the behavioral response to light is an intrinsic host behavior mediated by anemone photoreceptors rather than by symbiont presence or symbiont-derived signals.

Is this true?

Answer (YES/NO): NO